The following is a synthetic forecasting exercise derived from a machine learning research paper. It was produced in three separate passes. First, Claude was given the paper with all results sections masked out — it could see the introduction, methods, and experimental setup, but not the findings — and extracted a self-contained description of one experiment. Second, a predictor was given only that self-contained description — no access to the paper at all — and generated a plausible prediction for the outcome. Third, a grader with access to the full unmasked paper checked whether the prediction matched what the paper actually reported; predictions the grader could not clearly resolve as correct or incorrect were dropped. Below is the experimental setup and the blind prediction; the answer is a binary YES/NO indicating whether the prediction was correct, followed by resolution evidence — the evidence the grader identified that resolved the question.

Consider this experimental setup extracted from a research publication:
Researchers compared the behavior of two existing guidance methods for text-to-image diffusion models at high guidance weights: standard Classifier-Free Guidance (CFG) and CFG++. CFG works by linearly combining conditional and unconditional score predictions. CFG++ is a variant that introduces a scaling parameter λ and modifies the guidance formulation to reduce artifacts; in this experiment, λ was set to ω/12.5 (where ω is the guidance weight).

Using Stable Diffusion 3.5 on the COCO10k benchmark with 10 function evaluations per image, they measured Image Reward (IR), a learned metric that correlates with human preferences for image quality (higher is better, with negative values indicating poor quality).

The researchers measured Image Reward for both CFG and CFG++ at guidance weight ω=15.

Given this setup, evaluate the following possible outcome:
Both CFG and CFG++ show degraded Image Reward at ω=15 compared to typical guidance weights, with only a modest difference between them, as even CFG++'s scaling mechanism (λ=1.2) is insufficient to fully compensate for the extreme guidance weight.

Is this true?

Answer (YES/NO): NO